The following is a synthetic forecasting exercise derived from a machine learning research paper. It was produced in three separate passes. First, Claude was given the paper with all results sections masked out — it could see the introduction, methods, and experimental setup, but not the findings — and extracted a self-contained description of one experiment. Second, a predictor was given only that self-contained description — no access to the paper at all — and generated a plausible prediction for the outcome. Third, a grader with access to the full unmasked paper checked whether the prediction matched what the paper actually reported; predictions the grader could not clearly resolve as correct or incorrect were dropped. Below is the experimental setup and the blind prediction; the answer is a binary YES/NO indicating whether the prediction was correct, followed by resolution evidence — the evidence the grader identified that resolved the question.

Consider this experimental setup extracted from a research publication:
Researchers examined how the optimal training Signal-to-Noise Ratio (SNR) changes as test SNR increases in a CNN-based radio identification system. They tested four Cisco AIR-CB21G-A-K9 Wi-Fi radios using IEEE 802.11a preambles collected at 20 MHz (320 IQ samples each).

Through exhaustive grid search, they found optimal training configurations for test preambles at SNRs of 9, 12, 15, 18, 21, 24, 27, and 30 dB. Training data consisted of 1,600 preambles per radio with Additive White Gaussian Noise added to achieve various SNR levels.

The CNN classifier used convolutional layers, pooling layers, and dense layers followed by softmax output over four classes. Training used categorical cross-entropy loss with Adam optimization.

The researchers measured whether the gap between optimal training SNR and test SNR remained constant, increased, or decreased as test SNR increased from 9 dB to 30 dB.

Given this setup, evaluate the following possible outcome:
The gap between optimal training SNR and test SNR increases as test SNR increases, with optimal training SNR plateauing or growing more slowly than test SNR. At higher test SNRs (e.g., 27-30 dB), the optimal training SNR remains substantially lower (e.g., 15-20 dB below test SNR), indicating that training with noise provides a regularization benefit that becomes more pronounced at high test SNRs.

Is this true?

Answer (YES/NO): NO